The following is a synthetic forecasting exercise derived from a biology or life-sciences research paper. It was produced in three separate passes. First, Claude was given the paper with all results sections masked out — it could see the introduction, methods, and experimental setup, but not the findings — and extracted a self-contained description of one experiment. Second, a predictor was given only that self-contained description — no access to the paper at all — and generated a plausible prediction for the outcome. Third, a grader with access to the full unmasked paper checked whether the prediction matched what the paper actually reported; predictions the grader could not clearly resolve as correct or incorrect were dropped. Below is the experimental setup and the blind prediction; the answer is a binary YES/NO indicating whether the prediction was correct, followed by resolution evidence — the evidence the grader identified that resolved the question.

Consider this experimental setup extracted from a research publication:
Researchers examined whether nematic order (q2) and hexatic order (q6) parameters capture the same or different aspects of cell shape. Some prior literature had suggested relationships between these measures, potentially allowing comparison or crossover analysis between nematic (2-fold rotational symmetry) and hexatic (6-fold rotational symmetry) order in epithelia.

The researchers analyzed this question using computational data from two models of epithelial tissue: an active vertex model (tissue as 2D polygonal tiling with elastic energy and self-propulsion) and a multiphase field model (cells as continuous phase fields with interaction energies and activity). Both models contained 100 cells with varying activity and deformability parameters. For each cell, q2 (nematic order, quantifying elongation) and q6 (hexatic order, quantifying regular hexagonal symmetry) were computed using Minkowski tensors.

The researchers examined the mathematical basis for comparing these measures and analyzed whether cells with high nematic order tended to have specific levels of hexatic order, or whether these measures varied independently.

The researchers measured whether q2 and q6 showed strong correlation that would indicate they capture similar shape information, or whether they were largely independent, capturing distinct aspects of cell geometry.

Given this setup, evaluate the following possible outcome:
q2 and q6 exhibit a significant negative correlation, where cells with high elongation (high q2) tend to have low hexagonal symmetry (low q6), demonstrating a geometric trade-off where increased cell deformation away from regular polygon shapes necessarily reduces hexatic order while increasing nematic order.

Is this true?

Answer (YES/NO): NO